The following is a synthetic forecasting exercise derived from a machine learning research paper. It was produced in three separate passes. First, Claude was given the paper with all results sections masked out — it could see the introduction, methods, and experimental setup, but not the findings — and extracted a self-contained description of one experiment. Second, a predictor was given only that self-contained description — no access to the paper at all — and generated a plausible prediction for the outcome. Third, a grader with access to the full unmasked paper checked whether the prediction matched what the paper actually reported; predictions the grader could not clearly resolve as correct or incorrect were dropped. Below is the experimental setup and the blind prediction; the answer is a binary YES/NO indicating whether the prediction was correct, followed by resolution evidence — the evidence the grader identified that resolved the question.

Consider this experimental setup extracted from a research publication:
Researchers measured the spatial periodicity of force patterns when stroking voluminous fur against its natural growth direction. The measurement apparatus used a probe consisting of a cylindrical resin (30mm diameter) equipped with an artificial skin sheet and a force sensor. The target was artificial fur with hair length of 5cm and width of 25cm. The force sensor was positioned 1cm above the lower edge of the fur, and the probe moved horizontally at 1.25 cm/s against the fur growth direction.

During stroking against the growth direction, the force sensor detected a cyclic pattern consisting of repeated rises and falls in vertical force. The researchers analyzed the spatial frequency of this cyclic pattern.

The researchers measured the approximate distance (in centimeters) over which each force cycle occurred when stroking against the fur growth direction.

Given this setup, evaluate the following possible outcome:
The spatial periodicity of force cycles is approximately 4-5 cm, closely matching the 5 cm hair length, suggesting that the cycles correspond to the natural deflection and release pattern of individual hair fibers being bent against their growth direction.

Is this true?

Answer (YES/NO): NO